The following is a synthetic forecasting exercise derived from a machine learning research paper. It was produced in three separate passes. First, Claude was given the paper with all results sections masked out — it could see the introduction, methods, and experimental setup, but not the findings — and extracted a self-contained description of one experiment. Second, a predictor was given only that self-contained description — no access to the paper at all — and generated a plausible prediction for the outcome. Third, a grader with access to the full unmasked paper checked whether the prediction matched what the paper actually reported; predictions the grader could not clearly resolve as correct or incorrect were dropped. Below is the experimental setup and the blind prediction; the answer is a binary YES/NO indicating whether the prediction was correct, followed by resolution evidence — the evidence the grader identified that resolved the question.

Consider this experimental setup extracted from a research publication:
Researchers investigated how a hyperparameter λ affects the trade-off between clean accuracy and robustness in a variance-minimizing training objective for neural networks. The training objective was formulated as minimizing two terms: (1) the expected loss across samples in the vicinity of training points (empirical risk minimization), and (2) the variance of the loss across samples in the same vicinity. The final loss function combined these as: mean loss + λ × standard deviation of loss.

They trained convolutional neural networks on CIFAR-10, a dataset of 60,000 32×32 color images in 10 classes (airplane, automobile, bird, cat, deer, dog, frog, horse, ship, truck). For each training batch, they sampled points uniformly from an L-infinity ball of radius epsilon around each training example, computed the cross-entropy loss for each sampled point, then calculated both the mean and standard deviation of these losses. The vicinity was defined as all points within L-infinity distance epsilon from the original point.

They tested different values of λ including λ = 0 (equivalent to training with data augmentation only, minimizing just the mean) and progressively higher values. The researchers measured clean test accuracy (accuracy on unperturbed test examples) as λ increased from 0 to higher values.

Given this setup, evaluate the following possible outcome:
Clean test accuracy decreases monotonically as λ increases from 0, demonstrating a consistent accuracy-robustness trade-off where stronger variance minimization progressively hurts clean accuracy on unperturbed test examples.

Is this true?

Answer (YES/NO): NO